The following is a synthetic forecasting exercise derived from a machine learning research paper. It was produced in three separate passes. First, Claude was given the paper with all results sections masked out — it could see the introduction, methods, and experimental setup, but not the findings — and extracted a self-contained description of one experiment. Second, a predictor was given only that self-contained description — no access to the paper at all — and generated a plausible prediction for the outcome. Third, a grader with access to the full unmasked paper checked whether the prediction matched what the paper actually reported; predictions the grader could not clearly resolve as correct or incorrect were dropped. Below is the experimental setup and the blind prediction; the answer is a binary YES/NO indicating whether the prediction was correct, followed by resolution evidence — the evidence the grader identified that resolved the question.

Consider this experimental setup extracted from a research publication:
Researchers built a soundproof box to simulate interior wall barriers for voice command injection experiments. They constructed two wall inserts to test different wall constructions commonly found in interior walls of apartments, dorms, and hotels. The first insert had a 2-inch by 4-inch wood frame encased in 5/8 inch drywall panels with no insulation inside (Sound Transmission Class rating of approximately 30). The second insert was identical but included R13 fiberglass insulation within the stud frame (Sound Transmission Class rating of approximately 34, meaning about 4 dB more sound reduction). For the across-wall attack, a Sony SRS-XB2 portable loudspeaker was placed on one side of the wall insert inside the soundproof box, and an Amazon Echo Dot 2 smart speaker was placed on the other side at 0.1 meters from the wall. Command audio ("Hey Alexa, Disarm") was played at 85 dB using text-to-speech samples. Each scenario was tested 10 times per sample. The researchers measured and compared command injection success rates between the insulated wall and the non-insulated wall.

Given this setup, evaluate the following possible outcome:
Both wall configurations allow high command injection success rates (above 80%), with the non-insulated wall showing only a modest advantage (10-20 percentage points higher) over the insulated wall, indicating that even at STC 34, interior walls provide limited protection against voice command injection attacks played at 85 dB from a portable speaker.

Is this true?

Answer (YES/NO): NO